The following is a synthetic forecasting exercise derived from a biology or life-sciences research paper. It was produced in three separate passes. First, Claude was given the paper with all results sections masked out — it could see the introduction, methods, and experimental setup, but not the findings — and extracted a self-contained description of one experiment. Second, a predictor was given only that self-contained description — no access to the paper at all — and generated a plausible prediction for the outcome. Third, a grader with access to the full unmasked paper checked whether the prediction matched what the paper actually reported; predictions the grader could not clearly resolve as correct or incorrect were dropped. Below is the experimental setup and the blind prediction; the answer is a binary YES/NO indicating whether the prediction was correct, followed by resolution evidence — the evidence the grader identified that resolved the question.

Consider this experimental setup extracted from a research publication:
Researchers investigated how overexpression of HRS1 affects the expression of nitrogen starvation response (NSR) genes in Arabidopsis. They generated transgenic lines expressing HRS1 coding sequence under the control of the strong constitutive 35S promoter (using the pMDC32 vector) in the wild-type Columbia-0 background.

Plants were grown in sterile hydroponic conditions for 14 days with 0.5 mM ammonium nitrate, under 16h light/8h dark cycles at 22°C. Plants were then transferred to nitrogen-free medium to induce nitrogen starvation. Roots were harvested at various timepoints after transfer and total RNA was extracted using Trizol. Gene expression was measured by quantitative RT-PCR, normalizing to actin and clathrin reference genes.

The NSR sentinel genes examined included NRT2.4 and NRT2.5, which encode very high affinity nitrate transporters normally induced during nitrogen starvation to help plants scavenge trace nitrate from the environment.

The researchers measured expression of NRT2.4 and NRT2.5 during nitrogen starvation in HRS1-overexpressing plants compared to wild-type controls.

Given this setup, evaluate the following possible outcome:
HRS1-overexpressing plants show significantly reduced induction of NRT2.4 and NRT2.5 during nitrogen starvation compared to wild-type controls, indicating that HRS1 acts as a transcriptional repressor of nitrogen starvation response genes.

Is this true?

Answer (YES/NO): YES